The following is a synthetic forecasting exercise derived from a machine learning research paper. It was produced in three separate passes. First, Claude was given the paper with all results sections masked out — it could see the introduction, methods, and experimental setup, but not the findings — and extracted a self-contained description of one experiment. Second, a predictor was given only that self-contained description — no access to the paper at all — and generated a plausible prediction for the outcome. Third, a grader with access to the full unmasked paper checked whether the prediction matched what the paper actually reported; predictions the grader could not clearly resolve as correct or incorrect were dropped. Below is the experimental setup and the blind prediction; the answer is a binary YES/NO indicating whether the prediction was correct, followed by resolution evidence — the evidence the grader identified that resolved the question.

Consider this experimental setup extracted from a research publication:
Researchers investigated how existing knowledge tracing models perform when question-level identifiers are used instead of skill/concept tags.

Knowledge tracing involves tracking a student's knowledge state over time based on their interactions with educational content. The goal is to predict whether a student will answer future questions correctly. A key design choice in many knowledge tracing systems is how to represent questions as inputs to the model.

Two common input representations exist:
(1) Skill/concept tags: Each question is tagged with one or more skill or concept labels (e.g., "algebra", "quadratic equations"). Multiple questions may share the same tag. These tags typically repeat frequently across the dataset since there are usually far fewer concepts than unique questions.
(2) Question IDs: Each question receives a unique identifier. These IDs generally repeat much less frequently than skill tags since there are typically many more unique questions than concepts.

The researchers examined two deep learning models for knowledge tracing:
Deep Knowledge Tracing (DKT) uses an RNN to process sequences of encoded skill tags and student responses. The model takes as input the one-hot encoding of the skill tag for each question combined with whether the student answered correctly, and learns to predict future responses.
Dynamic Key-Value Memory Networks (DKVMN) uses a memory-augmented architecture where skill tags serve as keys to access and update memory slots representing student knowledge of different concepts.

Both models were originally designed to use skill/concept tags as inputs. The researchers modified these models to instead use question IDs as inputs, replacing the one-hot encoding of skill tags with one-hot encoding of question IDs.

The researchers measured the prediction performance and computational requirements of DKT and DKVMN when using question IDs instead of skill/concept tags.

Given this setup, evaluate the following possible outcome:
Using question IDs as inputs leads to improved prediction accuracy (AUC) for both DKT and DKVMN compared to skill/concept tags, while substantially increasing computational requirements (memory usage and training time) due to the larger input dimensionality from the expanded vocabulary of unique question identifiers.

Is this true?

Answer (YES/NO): NO